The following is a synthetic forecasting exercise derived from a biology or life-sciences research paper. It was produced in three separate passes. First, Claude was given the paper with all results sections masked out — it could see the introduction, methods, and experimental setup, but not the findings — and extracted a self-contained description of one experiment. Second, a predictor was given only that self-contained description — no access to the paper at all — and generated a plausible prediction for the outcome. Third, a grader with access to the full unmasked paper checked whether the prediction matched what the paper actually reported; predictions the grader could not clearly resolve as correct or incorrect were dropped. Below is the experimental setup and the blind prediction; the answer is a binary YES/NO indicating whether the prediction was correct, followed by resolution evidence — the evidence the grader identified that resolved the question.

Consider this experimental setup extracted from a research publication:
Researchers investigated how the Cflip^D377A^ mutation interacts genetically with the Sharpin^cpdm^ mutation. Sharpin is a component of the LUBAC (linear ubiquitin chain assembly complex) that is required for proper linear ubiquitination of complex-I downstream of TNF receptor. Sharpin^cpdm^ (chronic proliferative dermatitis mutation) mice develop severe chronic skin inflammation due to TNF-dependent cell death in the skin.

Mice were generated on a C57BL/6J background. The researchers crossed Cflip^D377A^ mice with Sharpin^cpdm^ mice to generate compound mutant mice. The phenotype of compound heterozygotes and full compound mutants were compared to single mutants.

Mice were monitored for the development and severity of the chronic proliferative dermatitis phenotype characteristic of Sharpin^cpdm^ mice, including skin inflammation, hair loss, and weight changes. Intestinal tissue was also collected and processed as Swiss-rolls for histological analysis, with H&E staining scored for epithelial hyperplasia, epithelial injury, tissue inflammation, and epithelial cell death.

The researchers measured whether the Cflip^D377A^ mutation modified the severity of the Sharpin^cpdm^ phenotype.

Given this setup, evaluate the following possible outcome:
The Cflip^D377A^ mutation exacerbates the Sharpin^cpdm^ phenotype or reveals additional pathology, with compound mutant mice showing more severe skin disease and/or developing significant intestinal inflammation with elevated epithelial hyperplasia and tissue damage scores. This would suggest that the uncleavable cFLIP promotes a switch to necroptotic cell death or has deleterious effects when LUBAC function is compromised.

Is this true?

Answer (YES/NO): YES